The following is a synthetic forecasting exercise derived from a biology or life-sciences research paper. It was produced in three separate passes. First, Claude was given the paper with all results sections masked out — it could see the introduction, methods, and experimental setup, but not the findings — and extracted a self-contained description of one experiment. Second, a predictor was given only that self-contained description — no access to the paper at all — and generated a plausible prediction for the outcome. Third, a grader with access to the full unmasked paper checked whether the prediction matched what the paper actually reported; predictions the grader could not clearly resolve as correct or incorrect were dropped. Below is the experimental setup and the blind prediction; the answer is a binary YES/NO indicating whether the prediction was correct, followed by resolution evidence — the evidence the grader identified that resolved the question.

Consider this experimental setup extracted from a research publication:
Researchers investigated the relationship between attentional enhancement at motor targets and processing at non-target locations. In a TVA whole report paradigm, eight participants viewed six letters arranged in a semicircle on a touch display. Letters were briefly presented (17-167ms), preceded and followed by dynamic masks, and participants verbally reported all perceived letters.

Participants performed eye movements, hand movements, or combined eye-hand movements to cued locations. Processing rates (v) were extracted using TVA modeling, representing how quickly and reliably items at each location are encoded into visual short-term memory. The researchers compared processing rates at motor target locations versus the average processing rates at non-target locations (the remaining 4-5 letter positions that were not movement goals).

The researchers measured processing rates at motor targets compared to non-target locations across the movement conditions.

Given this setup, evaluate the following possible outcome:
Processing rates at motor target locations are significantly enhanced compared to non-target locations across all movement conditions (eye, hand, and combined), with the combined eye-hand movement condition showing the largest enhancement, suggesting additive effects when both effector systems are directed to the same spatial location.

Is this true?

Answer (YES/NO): NO